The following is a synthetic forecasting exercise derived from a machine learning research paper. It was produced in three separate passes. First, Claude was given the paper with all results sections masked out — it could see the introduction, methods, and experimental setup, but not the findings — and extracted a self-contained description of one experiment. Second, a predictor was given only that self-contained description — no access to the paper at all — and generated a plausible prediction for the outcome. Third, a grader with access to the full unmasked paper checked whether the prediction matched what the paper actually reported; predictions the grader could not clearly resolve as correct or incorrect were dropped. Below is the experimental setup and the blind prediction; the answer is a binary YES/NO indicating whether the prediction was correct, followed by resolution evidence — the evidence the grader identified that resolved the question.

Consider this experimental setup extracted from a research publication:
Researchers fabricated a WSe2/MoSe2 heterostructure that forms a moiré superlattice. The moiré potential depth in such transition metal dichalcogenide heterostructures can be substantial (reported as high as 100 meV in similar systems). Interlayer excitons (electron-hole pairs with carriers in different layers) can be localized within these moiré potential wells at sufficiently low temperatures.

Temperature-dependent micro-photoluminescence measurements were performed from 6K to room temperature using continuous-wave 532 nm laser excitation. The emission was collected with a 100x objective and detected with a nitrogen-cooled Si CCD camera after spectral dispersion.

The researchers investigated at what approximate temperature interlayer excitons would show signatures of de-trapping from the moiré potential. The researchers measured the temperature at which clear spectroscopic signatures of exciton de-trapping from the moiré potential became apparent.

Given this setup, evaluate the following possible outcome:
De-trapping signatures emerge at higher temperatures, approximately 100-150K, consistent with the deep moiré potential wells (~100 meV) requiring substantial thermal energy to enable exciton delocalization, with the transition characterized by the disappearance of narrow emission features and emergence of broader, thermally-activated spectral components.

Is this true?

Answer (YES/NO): YES